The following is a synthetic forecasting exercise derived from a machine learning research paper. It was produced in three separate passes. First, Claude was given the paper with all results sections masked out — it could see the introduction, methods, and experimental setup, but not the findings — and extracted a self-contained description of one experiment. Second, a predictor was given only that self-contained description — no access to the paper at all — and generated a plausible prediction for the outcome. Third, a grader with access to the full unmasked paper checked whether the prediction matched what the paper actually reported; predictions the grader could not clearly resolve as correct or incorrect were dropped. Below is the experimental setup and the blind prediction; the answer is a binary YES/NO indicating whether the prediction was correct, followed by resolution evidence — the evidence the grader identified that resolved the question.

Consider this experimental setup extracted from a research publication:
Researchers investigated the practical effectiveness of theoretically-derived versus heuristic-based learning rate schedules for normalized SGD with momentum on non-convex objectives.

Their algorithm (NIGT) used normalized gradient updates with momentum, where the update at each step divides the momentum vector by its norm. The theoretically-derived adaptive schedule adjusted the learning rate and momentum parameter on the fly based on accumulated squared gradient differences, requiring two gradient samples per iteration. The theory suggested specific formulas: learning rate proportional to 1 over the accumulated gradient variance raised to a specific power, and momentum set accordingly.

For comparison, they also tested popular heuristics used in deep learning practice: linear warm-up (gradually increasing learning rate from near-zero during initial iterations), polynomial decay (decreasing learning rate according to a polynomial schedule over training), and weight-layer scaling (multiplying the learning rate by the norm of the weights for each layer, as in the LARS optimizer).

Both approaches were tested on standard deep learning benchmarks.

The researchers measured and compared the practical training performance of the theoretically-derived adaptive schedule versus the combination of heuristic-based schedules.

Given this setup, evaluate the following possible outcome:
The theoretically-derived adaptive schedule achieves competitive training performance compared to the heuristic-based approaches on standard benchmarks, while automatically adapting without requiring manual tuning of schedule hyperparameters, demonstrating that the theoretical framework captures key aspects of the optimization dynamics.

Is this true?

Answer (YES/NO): NO